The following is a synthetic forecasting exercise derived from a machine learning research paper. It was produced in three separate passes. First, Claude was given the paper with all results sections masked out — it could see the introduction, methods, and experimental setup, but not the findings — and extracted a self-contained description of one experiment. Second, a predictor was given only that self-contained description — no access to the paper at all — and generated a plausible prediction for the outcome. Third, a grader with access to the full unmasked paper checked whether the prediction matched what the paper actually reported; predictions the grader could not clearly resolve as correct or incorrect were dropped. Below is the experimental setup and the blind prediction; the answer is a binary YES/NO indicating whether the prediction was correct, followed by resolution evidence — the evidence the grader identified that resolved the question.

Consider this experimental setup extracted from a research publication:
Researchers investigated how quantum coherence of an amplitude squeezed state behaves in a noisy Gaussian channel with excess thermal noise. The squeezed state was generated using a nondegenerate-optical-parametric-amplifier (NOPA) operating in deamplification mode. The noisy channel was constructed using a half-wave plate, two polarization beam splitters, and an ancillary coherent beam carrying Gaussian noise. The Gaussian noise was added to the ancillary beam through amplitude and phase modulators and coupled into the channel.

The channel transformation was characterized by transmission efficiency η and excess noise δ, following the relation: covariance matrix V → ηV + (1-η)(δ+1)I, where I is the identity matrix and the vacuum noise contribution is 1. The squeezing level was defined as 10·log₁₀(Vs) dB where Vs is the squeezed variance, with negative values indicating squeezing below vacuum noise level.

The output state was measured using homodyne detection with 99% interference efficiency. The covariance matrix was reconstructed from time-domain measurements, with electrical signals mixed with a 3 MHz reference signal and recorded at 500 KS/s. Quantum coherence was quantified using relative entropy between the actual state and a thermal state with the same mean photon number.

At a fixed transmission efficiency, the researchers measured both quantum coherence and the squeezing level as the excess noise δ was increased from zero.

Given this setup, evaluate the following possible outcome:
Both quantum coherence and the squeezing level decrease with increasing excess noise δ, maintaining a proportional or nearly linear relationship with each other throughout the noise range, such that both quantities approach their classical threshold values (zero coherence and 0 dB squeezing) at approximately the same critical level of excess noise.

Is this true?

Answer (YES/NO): NO